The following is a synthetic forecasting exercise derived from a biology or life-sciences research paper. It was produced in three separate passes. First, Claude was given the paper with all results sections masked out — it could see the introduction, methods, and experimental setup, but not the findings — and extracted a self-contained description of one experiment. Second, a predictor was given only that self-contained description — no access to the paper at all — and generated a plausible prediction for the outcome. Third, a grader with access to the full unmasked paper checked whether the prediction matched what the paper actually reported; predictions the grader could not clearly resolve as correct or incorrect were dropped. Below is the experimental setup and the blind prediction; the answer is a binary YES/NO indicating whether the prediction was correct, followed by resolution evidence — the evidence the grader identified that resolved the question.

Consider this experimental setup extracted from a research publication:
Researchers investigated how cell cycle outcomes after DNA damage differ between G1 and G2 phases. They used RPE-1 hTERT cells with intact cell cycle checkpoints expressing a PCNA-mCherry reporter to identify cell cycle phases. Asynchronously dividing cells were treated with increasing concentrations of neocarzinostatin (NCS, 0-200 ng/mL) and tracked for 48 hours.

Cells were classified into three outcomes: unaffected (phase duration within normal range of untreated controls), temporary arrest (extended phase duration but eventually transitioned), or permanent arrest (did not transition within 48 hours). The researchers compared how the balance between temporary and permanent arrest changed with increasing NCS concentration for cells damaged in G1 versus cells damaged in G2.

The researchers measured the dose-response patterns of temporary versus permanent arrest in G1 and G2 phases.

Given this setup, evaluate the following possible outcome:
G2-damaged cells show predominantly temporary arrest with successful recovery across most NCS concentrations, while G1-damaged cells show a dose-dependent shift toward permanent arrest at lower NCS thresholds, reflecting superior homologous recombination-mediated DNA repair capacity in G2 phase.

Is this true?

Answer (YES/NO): NO